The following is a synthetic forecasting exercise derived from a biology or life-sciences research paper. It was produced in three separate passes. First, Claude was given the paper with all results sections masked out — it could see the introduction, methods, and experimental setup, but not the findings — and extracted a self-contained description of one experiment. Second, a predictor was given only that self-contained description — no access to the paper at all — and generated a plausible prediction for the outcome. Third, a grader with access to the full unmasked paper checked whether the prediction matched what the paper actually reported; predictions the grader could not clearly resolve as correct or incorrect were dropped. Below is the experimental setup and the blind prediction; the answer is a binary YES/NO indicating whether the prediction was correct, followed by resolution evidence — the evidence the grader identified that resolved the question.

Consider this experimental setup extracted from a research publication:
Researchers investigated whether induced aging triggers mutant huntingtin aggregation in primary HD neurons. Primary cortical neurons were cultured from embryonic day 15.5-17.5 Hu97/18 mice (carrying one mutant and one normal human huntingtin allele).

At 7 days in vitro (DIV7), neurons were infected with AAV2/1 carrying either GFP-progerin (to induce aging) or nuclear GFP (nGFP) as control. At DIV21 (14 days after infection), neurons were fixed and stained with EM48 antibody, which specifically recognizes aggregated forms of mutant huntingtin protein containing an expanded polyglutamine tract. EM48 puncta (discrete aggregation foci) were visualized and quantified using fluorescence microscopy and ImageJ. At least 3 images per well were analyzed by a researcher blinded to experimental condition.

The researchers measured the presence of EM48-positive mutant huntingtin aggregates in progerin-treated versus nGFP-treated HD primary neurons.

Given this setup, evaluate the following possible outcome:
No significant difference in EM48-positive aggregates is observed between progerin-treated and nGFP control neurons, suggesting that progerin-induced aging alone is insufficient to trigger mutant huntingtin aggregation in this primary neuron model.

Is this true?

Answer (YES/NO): NO